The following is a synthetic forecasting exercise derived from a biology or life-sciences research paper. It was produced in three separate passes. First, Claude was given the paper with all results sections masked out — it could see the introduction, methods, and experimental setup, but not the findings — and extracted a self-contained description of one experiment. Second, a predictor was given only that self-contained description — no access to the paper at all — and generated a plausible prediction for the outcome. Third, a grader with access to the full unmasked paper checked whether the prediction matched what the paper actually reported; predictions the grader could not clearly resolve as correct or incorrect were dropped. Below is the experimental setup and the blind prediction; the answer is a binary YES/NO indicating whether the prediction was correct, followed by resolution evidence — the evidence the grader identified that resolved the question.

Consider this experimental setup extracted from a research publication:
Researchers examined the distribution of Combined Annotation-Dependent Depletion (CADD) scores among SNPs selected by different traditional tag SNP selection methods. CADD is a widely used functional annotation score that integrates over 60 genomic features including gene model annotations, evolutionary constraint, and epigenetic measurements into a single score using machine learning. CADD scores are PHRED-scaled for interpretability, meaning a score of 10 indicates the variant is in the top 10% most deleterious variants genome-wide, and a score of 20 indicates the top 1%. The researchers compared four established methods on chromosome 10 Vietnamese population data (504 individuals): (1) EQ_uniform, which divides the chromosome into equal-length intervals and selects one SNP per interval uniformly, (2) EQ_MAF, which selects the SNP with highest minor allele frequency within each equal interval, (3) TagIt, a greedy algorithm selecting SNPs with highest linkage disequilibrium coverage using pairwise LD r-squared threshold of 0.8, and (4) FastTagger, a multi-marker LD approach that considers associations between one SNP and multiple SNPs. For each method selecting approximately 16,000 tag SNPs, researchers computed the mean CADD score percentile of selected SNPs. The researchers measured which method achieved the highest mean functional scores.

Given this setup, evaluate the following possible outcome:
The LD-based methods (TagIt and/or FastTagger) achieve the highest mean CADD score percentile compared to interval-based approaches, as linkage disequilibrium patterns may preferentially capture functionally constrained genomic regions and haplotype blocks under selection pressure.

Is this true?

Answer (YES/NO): NO